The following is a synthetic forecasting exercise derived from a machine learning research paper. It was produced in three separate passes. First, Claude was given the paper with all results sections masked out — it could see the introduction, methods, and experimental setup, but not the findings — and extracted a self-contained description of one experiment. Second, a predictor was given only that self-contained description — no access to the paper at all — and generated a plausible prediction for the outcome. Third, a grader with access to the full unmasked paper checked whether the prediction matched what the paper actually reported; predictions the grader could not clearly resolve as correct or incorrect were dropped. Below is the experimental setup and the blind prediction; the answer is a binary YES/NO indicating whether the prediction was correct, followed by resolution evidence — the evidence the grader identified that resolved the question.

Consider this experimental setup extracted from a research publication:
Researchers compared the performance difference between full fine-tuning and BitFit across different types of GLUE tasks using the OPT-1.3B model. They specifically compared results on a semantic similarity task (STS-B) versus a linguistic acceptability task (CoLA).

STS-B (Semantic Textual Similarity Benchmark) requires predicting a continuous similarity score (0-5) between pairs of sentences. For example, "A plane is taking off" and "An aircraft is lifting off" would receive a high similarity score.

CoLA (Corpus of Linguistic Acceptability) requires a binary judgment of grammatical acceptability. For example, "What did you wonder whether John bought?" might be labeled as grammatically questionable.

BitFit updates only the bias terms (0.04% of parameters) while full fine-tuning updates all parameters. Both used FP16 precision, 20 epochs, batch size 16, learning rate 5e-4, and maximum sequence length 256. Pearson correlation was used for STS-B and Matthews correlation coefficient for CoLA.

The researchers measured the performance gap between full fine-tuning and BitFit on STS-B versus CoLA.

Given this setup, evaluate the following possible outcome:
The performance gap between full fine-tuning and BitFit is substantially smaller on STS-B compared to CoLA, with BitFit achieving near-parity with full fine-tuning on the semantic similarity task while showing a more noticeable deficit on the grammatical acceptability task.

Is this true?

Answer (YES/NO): YES